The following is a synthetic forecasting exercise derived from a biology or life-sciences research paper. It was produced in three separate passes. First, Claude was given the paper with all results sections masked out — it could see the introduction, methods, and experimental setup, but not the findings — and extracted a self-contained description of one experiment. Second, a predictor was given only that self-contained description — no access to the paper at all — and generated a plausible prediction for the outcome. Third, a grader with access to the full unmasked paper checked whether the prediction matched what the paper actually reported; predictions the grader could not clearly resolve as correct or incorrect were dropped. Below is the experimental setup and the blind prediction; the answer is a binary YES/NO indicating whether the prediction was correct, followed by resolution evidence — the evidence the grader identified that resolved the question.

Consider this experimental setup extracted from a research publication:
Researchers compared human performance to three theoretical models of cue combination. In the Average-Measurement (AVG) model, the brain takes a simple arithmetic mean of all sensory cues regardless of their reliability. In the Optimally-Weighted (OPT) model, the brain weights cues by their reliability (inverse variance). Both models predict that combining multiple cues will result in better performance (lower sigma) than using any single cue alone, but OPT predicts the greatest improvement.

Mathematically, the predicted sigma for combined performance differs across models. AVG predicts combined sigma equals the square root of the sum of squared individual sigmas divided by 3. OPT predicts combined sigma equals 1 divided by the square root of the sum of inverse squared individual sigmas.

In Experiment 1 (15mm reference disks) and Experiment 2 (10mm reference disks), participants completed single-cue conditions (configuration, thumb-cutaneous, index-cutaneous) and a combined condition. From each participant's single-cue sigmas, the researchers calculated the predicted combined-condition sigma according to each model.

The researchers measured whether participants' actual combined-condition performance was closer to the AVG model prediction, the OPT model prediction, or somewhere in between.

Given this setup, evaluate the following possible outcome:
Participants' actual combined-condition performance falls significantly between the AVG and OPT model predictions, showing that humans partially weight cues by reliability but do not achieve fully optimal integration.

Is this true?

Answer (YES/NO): NO